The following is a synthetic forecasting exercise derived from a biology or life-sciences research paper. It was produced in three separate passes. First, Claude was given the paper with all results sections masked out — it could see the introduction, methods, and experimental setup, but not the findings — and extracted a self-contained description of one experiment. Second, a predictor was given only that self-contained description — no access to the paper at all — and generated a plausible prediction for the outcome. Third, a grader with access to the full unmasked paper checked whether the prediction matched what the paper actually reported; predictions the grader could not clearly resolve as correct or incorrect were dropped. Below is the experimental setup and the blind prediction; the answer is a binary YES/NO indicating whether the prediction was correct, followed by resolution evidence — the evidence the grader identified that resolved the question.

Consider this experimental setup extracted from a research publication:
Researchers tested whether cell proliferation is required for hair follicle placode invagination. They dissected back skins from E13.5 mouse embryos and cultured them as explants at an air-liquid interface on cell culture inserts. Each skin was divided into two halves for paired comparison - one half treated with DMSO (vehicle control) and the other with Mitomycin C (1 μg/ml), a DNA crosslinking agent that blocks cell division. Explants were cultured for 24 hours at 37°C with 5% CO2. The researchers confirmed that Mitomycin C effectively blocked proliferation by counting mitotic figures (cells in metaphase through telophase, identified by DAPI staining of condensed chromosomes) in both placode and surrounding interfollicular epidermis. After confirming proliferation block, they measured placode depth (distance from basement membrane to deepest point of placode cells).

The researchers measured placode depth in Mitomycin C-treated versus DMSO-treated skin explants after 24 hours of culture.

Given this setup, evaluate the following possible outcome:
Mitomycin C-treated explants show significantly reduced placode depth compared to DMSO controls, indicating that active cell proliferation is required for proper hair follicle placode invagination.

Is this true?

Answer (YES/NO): YES